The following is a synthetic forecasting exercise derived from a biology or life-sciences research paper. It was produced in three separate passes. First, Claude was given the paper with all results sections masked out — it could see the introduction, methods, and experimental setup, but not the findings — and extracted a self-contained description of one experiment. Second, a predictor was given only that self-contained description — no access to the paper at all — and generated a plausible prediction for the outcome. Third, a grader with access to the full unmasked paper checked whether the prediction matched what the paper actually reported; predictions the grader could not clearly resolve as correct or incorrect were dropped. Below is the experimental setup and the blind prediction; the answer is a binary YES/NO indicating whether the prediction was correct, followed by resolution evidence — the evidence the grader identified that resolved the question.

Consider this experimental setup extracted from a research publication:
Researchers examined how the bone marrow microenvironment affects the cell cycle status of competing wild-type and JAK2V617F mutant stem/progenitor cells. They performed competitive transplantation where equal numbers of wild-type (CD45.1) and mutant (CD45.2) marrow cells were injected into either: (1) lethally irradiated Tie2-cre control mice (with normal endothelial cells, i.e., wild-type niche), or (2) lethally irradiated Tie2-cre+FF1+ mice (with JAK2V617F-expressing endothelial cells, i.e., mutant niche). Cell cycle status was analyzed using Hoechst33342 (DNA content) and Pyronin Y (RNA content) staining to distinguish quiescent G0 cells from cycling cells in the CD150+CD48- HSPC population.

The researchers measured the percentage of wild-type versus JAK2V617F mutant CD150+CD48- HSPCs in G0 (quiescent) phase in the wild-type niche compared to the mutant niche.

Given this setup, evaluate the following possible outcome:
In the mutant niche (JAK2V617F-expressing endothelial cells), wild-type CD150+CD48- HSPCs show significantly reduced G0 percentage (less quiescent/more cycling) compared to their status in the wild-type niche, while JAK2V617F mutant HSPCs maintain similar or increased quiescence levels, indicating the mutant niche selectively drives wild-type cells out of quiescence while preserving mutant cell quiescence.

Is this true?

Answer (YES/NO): NO